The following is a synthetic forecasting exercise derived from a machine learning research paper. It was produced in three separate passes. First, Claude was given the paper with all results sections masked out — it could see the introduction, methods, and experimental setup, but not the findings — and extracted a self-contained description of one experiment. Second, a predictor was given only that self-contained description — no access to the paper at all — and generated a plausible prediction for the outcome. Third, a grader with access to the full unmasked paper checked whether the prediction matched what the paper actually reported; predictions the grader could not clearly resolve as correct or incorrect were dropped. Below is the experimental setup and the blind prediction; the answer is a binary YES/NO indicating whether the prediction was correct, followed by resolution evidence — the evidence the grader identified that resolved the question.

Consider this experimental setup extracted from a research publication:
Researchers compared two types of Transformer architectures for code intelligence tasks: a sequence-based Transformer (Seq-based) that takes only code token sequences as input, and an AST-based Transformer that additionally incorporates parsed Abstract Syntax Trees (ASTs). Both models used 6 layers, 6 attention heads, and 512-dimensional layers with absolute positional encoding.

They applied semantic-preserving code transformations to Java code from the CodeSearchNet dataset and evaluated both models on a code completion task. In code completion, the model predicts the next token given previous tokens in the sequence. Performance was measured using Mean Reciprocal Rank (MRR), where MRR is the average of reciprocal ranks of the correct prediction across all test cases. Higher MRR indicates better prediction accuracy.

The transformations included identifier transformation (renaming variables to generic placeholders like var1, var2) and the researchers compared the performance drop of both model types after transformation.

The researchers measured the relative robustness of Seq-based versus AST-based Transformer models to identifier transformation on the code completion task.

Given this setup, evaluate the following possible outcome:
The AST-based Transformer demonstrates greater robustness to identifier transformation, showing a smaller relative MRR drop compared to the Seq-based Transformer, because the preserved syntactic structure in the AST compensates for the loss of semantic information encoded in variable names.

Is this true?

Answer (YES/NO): YES